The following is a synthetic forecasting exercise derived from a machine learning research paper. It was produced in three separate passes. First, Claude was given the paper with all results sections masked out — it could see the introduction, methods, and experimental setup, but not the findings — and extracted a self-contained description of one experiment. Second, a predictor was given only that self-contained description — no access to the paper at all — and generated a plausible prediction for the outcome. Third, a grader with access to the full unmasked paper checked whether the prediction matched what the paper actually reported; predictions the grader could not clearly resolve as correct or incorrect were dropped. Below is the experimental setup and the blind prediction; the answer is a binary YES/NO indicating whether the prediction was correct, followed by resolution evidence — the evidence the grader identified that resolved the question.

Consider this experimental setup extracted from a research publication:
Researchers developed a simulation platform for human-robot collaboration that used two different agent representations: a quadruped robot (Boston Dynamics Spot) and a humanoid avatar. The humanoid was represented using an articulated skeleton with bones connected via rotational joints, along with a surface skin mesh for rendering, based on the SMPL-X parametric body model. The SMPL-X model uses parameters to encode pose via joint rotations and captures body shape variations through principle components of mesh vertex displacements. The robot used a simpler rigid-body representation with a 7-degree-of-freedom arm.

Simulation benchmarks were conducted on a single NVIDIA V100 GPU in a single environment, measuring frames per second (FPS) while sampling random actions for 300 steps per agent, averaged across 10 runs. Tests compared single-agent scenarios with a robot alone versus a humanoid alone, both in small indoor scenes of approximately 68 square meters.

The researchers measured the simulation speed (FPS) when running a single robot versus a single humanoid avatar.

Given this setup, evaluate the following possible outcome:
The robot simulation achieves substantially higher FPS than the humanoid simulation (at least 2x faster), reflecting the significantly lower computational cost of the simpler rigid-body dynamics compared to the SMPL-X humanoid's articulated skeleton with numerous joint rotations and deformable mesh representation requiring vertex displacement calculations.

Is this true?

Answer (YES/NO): NO